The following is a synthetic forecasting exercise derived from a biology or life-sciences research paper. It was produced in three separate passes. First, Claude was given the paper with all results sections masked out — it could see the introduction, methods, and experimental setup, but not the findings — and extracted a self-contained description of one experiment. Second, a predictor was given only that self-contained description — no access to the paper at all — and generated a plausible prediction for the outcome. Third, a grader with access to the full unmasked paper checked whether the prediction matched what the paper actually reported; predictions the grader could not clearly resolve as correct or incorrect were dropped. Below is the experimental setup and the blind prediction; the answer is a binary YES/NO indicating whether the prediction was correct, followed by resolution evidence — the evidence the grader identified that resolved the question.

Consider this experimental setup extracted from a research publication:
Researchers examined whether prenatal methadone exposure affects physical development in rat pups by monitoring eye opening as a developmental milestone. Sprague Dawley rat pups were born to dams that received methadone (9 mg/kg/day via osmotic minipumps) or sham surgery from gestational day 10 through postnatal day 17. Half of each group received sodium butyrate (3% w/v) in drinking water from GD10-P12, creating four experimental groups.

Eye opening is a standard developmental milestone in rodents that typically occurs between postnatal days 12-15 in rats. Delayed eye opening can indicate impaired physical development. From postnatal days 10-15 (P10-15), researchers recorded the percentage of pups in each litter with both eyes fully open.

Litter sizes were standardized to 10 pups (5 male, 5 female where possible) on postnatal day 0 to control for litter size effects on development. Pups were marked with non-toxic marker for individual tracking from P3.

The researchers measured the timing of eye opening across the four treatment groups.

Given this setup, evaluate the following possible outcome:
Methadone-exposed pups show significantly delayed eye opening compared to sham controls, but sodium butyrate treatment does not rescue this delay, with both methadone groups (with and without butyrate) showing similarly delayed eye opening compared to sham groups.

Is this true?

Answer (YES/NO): NO